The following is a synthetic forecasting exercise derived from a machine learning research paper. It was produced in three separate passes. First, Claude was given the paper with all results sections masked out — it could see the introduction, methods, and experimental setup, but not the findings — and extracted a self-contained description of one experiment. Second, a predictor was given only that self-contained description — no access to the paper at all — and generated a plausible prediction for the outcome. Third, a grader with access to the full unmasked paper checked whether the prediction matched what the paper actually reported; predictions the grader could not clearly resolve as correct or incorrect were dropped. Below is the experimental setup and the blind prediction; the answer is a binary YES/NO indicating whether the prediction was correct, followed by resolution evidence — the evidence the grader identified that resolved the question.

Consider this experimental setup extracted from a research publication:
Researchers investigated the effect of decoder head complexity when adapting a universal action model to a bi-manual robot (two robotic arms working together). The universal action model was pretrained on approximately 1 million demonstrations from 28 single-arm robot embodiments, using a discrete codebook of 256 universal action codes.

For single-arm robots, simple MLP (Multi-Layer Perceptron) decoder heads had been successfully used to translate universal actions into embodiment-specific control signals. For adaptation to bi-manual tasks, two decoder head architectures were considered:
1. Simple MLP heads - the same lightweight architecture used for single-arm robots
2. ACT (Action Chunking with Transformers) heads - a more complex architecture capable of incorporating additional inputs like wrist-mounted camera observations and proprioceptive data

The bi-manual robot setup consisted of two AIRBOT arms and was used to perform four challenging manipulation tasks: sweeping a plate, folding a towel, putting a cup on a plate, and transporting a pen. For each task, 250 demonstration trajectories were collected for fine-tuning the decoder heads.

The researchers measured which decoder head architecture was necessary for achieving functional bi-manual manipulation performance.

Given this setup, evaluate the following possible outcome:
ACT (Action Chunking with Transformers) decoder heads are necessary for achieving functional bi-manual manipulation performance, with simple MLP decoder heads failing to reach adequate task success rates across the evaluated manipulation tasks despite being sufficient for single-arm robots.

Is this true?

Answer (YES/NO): YES